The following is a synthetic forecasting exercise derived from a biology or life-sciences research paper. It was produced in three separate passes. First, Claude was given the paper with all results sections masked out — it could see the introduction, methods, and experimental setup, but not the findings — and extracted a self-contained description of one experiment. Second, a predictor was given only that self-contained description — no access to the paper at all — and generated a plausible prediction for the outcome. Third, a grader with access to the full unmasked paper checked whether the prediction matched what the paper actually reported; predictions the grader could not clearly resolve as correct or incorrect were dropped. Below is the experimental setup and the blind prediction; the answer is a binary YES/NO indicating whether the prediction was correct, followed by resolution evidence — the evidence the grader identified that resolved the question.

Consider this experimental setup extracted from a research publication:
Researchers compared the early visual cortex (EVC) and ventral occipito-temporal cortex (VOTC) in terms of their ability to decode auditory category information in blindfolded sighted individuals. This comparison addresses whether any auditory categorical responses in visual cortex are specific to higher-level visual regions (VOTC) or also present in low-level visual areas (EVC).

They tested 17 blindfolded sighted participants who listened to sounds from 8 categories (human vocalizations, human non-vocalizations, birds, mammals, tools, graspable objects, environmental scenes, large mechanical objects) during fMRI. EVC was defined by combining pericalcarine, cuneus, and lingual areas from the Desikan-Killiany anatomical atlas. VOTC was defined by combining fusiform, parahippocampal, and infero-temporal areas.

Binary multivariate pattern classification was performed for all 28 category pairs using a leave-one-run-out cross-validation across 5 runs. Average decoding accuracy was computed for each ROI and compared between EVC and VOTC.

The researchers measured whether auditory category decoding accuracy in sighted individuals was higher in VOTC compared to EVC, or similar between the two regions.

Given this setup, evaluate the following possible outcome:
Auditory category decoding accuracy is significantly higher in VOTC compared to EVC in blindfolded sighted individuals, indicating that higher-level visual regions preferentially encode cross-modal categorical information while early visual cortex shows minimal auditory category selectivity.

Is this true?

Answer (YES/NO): YES